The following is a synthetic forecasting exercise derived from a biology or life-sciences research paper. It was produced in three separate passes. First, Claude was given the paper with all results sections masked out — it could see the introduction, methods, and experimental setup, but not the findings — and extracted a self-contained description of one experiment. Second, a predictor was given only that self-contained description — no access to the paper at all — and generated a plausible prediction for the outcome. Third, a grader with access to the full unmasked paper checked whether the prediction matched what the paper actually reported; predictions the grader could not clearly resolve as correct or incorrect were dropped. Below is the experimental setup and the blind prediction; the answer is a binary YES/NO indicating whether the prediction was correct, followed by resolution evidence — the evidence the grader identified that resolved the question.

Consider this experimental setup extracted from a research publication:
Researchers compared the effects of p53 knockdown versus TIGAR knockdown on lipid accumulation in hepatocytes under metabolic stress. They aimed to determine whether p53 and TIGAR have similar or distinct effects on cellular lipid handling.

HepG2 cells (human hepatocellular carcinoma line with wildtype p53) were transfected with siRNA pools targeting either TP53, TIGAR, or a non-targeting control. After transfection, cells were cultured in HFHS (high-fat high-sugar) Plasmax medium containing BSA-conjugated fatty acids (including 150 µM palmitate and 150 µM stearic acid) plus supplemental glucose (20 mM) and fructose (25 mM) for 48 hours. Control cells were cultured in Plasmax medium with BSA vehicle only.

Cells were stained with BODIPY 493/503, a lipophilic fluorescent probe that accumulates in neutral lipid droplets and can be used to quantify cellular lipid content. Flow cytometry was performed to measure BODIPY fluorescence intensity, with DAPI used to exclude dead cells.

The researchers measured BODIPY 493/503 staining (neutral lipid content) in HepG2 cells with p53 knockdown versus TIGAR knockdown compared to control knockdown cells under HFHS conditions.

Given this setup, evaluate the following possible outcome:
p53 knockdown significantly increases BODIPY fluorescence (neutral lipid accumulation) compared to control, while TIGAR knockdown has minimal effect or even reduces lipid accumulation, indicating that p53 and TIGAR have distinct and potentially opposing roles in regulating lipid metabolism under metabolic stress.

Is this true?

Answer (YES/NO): NO